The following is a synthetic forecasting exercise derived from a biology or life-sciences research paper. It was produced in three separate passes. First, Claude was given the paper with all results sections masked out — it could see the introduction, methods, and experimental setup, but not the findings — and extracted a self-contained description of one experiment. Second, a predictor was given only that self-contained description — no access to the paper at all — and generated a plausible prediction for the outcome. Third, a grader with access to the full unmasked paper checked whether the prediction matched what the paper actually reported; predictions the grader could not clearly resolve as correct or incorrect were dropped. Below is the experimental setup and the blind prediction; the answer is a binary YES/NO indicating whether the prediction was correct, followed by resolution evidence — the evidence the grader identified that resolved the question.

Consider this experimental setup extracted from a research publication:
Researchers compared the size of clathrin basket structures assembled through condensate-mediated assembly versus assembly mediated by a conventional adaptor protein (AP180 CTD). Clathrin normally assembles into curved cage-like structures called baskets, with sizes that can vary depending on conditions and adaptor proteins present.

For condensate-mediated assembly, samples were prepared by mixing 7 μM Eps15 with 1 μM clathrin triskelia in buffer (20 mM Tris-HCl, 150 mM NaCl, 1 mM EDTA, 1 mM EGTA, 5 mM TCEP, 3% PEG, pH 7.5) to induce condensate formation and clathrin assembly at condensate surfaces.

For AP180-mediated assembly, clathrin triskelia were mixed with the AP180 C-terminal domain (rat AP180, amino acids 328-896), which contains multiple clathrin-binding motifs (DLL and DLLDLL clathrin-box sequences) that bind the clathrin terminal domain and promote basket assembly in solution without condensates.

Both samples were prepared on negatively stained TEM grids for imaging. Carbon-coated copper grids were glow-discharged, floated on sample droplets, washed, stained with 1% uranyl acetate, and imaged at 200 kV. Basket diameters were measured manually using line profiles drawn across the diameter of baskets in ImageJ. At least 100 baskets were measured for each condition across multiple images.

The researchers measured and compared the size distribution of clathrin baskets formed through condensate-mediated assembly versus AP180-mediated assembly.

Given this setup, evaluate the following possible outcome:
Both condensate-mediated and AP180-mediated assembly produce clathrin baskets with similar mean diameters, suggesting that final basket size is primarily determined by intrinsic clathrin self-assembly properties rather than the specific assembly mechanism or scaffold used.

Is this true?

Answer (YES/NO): YES